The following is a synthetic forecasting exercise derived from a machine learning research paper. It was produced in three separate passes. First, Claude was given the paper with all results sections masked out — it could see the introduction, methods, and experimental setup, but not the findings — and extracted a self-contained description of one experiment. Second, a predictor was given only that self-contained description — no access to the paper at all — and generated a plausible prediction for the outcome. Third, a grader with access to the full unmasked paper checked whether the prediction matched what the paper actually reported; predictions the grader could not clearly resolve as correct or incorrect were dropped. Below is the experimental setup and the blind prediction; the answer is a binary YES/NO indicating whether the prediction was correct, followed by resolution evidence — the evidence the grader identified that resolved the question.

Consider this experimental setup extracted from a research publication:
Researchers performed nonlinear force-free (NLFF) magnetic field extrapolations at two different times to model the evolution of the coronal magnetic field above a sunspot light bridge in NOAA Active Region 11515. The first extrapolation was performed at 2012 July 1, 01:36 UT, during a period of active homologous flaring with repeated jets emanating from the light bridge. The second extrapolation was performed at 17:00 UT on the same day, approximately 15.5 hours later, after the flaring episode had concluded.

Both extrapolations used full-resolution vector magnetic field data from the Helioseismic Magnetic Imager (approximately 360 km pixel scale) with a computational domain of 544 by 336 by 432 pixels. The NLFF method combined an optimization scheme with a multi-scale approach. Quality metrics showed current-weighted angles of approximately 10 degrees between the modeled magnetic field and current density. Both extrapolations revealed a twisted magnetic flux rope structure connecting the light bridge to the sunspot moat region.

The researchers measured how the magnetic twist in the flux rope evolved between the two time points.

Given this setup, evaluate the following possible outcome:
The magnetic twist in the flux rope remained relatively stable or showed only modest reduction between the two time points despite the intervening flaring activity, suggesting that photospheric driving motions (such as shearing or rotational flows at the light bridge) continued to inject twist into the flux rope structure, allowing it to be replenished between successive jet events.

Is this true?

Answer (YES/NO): NO